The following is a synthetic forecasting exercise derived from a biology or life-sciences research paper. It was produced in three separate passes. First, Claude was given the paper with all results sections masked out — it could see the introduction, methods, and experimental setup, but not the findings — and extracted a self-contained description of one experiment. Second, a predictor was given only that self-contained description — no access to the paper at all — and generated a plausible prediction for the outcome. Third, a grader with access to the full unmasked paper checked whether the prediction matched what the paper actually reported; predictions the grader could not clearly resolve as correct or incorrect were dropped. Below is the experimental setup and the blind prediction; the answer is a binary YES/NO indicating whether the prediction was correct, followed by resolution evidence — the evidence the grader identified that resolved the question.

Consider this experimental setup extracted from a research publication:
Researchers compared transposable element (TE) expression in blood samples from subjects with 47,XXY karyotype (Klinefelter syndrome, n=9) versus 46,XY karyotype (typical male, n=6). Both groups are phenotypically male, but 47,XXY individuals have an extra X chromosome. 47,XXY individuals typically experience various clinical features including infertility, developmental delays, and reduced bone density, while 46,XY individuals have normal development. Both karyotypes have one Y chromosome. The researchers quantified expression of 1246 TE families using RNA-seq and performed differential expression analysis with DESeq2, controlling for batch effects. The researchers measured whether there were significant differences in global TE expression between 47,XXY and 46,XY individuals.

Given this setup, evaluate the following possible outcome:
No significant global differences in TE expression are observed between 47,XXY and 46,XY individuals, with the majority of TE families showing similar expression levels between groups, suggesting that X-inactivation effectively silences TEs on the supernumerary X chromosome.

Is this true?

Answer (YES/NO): YES